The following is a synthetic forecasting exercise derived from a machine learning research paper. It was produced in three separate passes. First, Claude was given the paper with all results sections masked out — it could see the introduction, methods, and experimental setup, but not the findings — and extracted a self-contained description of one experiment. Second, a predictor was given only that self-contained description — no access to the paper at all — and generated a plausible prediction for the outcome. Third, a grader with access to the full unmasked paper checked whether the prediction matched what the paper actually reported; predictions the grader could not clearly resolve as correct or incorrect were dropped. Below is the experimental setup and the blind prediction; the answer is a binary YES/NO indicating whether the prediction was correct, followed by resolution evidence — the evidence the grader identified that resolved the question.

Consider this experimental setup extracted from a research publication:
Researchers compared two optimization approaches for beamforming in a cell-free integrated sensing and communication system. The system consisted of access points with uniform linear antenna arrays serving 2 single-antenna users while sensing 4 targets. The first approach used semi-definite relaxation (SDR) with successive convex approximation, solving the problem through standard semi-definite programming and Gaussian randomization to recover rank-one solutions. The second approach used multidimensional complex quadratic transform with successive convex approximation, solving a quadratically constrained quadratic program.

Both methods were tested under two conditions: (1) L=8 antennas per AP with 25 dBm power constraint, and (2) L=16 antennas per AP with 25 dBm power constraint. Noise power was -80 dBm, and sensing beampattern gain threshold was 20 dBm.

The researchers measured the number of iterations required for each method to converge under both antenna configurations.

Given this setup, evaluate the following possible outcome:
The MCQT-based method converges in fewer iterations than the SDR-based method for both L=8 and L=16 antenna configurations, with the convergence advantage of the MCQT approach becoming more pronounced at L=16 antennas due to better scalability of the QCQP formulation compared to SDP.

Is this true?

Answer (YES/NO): NO